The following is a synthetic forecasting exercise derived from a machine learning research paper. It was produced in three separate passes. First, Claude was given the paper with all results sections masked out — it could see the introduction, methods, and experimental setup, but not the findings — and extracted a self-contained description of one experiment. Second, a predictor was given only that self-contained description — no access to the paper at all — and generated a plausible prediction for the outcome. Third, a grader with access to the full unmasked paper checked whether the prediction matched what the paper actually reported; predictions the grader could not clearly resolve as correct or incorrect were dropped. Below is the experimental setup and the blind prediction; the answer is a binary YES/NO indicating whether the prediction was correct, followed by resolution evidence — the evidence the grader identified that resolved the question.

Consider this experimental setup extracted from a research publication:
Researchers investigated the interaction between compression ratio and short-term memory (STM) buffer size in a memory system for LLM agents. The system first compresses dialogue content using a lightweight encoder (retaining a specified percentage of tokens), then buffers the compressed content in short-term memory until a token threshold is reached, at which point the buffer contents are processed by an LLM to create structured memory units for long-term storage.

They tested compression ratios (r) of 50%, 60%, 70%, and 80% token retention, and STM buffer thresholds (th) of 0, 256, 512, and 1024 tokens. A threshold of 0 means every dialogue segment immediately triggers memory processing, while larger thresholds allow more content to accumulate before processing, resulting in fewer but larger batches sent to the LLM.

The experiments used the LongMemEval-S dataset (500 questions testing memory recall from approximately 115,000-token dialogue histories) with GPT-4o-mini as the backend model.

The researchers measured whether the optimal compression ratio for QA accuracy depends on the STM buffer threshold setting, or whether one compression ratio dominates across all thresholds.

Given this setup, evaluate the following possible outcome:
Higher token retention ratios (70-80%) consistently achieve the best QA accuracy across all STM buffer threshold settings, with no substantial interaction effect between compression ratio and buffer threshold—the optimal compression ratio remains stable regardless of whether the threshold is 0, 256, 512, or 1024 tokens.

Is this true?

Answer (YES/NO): NO